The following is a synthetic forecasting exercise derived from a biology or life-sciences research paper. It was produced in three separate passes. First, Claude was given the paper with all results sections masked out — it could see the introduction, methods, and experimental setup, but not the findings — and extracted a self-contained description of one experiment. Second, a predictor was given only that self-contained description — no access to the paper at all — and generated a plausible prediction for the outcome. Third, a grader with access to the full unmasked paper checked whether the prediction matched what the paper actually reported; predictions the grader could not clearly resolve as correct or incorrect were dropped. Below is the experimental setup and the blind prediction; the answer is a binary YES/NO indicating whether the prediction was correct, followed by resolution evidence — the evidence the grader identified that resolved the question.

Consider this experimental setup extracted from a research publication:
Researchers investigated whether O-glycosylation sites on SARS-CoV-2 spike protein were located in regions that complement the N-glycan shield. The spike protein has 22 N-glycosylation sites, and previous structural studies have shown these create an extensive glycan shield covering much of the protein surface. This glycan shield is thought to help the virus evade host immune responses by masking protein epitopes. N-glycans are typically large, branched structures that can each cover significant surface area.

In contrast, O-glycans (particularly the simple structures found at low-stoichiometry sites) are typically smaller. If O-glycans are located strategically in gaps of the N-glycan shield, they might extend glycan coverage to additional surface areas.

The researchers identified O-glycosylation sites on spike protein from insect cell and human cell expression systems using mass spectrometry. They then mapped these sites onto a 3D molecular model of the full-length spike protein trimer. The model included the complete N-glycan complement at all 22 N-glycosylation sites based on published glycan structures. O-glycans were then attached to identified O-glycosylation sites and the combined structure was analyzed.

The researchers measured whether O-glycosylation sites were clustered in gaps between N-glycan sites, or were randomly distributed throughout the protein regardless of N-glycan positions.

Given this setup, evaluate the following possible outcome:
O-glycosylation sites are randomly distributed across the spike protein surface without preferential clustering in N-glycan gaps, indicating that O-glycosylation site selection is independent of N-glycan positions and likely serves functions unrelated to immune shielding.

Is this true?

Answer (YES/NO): NO